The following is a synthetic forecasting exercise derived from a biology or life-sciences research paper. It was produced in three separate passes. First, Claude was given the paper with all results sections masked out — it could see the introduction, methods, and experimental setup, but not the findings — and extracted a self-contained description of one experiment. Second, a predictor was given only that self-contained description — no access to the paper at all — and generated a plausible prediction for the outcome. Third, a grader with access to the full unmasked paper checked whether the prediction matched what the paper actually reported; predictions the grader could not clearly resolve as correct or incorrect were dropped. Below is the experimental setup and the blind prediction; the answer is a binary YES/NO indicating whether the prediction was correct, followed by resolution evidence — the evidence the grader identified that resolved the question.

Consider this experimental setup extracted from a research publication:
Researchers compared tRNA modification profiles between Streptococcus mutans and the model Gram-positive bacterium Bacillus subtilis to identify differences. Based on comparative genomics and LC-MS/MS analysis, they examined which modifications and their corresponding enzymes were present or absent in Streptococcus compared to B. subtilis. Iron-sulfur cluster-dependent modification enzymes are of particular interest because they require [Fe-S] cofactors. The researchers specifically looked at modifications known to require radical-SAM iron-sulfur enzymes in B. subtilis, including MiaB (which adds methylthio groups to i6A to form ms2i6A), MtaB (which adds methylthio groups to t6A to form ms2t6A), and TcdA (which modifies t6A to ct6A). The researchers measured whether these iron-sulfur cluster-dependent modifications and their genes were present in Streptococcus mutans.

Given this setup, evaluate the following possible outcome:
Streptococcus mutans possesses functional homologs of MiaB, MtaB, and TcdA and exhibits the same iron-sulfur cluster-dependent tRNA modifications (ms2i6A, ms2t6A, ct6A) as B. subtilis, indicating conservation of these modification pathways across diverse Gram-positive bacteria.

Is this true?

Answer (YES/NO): NO